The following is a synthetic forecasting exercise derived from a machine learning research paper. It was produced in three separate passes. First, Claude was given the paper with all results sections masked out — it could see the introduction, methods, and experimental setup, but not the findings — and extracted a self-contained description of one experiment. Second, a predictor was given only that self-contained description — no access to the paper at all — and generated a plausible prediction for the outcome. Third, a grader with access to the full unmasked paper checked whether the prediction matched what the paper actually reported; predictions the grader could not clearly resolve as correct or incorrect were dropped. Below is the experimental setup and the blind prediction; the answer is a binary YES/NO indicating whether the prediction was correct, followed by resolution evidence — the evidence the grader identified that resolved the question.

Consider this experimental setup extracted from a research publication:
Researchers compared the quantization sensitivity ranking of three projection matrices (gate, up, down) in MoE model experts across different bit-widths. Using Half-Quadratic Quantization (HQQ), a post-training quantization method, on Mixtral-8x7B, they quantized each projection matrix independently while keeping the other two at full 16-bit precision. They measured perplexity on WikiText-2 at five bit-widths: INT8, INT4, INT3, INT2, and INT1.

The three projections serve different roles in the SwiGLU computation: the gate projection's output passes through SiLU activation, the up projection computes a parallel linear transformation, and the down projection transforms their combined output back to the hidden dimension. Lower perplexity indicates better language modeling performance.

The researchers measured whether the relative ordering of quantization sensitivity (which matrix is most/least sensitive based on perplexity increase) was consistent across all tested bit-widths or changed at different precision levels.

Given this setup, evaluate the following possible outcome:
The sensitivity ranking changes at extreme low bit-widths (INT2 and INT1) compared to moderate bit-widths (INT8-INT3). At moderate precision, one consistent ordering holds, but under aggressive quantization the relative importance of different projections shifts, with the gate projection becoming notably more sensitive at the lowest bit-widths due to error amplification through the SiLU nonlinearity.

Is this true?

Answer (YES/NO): NO